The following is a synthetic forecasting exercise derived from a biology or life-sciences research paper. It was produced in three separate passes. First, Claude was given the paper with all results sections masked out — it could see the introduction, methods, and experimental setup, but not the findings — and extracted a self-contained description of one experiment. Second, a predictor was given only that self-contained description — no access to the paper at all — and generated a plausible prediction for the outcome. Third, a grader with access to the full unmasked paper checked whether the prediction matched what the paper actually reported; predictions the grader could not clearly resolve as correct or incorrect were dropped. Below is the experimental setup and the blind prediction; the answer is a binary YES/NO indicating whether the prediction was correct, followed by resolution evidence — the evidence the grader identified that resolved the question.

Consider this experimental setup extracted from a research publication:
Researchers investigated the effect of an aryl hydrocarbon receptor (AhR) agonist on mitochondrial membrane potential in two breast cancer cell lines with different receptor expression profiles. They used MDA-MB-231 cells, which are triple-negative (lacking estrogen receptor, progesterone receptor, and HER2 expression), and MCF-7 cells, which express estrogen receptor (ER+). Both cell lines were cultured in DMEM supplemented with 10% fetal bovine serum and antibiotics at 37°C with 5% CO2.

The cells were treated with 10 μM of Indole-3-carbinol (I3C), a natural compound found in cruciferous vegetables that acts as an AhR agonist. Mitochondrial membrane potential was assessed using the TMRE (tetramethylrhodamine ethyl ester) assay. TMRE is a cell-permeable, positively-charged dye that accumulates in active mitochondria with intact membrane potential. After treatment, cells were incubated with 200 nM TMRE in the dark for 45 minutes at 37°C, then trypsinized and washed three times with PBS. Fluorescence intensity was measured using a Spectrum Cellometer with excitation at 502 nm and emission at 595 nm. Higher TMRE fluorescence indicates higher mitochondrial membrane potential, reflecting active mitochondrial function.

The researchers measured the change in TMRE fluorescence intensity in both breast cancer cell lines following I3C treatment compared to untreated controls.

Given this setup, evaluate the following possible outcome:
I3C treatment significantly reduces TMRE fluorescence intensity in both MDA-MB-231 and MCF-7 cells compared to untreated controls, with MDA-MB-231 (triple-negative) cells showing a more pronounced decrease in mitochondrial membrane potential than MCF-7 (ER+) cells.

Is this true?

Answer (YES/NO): NO